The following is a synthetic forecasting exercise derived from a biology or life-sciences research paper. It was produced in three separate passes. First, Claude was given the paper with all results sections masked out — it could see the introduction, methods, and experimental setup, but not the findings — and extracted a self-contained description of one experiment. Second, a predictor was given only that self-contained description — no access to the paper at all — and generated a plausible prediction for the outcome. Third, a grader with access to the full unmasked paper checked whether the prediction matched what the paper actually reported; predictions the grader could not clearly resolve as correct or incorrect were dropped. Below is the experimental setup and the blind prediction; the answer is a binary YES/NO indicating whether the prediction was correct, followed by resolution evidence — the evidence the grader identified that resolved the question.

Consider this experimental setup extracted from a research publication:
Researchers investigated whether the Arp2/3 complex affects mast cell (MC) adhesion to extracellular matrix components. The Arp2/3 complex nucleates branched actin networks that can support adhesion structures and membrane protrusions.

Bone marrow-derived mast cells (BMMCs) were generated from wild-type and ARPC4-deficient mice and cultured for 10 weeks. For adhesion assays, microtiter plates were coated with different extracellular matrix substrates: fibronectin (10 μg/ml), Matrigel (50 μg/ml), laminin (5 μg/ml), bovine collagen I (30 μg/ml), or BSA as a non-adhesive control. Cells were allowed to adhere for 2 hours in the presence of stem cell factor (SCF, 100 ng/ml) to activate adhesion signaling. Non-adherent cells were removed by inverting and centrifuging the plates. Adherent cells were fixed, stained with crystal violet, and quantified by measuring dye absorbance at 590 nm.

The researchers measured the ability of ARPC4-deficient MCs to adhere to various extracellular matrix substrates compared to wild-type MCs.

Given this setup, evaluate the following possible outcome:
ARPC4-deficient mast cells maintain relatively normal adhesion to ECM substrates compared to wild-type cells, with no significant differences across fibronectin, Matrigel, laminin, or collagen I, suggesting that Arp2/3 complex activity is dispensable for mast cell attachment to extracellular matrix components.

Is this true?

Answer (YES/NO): YES